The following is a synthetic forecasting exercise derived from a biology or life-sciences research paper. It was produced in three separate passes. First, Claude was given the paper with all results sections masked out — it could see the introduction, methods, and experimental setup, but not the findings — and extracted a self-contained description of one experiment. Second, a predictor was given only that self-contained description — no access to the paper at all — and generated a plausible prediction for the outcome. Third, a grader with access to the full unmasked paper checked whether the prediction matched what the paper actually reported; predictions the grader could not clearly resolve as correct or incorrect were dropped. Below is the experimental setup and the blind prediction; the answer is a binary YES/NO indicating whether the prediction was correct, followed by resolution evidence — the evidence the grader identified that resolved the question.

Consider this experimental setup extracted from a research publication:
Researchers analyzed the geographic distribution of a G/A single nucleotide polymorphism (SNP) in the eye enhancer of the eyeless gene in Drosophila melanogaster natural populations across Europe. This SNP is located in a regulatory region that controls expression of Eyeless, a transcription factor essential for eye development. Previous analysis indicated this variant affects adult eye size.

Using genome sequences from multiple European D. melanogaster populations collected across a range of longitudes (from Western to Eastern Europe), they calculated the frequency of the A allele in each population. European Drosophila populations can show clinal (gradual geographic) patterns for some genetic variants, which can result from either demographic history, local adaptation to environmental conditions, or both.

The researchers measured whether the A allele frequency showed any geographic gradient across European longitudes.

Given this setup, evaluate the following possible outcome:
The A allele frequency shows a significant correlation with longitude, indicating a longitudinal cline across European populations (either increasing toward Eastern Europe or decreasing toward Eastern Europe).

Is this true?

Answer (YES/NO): YES